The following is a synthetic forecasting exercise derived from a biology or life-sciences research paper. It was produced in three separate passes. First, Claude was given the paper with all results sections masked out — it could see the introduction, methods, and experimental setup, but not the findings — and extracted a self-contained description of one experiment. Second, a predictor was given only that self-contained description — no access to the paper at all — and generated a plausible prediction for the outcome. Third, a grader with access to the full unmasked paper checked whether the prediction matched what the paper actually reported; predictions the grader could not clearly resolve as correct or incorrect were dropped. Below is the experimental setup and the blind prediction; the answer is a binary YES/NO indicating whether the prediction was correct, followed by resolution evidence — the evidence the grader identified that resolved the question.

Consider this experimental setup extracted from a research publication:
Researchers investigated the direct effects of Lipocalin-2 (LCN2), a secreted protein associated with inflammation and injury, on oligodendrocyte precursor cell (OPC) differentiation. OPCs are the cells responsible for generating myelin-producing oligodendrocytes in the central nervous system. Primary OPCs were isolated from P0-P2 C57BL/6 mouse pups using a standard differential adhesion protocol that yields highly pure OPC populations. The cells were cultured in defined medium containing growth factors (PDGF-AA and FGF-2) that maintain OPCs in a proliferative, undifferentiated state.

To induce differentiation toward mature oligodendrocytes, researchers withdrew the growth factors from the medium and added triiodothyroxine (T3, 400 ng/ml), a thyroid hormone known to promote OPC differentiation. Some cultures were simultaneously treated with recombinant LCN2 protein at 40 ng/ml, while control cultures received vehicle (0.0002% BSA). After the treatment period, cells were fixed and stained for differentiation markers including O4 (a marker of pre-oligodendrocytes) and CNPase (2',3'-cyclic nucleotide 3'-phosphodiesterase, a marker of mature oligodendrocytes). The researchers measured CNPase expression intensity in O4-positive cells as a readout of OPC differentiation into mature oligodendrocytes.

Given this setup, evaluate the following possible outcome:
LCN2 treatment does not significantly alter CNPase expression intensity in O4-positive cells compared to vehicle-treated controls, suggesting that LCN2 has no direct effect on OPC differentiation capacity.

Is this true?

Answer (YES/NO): NO